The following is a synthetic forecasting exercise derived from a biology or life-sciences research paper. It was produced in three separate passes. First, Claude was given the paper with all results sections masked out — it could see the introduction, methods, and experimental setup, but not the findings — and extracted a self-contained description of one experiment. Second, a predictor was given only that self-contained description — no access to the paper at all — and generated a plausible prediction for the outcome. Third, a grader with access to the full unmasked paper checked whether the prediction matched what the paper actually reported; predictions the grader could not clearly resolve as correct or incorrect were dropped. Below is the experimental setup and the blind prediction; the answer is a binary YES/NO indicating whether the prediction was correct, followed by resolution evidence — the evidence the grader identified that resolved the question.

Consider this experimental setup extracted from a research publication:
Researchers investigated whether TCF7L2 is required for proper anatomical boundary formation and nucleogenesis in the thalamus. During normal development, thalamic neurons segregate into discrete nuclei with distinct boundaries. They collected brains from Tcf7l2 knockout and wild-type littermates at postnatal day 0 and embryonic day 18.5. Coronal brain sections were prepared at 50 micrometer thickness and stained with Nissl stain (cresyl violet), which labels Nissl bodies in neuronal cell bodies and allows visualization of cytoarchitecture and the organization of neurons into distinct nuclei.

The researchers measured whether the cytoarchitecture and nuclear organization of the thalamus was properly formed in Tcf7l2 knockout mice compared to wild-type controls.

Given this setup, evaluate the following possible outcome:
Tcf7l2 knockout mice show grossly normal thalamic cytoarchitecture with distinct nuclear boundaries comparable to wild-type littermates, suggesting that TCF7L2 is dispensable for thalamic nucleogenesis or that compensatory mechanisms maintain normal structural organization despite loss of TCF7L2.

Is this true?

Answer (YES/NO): NO